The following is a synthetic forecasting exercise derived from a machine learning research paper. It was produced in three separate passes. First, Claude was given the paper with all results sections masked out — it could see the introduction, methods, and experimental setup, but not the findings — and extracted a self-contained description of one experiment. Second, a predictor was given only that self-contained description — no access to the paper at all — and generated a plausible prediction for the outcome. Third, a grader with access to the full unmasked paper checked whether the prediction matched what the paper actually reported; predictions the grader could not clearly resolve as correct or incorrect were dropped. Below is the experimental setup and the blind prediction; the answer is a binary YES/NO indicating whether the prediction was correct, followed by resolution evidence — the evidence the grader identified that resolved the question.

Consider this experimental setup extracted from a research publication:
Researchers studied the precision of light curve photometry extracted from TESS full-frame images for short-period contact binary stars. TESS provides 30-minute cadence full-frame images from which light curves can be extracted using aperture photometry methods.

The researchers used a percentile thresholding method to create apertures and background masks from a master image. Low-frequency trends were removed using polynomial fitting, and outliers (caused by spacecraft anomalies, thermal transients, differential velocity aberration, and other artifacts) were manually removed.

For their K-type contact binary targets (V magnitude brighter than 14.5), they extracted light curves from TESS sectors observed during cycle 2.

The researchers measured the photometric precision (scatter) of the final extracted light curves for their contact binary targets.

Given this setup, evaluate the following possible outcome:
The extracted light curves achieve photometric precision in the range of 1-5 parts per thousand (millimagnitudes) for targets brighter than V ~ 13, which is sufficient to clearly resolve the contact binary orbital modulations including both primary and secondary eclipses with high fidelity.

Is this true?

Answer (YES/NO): YES